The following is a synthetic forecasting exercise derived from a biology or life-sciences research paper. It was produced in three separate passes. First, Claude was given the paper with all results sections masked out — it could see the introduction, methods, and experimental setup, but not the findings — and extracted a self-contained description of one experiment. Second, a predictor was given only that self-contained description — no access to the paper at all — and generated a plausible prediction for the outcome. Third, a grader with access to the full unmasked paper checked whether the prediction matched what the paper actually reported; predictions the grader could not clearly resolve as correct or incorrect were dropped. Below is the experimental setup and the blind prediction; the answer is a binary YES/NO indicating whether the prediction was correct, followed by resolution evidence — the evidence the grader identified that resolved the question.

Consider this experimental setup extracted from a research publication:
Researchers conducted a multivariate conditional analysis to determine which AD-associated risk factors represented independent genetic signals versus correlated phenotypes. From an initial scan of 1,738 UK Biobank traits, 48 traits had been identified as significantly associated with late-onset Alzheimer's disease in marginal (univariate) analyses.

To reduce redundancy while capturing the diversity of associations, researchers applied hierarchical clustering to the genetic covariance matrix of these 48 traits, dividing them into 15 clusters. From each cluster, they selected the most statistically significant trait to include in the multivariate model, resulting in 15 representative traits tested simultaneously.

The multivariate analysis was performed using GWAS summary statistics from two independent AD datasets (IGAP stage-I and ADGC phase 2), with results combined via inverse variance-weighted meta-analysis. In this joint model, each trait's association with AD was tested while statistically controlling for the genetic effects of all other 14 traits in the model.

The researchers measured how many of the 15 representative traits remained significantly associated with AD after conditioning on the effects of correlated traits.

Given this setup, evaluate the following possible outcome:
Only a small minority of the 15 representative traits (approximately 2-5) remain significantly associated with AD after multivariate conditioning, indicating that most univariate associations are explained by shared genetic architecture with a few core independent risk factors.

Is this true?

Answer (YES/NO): NO